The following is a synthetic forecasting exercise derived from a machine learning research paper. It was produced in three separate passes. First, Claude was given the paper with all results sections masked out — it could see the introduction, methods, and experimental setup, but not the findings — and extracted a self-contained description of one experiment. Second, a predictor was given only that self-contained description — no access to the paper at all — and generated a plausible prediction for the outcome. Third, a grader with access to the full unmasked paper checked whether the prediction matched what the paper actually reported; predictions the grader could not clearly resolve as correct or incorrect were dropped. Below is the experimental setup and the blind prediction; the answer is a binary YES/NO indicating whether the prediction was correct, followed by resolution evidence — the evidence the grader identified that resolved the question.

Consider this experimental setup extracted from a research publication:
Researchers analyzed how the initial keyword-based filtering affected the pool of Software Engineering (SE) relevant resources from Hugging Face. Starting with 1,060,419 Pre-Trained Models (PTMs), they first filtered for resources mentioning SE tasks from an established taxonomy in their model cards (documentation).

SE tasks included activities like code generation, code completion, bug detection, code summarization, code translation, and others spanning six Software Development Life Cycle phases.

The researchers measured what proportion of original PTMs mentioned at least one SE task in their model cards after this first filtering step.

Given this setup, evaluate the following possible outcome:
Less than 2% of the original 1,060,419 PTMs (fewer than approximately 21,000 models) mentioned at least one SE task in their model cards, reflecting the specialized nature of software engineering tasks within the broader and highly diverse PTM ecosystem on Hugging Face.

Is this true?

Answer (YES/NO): YES